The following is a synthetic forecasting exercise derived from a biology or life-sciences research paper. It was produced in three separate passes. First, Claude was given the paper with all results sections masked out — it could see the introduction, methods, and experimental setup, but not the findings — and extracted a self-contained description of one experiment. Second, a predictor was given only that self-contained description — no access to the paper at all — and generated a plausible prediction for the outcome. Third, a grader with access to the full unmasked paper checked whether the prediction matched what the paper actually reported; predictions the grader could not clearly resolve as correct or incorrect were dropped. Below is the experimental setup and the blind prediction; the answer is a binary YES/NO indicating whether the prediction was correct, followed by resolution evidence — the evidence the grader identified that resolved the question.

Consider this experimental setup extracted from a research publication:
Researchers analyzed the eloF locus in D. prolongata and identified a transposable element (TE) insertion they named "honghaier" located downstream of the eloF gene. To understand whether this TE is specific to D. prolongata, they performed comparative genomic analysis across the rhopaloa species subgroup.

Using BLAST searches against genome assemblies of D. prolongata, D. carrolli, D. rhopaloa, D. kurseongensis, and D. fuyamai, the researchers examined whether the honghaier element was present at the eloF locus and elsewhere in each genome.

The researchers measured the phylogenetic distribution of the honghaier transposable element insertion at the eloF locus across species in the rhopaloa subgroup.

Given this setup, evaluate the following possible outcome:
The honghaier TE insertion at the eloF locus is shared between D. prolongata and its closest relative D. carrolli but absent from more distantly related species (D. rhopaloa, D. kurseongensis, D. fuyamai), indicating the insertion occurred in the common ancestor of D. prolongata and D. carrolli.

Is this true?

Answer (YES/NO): NO